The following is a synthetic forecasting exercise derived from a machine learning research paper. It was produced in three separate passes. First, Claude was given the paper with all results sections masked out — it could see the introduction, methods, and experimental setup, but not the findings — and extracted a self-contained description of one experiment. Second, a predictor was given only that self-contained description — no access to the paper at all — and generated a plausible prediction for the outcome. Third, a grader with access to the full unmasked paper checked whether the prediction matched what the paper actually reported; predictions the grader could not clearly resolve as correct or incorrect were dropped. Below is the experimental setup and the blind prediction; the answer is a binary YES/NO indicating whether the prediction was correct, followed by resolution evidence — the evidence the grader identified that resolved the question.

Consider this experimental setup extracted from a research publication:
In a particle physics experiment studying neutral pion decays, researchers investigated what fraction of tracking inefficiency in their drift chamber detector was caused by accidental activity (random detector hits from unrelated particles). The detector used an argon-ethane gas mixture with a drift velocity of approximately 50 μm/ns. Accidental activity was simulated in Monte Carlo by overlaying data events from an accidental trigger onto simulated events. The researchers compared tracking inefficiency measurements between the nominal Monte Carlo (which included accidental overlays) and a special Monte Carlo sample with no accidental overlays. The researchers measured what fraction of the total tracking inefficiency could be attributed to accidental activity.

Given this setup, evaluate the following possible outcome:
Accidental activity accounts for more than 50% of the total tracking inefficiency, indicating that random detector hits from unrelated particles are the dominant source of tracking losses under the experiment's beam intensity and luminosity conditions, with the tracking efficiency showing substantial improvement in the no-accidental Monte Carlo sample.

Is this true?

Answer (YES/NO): YES